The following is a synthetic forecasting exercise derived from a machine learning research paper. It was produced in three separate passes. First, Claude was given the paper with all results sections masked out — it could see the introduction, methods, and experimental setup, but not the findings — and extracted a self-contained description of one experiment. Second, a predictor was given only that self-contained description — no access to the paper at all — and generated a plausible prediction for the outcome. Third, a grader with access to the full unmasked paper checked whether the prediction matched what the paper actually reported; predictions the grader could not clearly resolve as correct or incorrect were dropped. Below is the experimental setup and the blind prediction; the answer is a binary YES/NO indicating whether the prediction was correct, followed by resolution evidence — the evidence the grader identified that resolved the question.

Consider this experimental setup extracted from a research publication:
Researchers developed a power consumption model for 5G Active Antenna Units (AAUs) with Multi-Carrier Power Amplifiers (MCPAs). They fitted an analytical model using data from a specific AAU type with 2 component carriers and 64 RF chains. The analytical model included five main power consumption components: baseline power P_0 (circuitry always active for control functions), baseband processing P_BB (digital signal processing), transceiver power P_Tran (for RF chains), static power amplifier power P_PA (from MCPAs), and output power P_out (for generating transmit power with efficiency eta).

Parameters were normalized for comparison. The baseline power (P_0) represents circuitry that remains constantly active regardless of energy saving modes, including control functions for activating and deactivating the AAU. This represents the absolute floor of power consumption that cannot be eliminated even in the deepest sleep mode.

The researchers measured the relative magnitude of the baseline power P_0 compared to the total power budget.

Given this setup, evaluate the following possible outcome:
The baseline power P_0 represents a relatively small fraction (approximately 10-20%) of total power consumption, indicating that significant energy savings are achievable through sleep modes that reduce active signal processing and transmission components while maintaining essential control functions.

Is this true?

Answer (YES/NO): NO